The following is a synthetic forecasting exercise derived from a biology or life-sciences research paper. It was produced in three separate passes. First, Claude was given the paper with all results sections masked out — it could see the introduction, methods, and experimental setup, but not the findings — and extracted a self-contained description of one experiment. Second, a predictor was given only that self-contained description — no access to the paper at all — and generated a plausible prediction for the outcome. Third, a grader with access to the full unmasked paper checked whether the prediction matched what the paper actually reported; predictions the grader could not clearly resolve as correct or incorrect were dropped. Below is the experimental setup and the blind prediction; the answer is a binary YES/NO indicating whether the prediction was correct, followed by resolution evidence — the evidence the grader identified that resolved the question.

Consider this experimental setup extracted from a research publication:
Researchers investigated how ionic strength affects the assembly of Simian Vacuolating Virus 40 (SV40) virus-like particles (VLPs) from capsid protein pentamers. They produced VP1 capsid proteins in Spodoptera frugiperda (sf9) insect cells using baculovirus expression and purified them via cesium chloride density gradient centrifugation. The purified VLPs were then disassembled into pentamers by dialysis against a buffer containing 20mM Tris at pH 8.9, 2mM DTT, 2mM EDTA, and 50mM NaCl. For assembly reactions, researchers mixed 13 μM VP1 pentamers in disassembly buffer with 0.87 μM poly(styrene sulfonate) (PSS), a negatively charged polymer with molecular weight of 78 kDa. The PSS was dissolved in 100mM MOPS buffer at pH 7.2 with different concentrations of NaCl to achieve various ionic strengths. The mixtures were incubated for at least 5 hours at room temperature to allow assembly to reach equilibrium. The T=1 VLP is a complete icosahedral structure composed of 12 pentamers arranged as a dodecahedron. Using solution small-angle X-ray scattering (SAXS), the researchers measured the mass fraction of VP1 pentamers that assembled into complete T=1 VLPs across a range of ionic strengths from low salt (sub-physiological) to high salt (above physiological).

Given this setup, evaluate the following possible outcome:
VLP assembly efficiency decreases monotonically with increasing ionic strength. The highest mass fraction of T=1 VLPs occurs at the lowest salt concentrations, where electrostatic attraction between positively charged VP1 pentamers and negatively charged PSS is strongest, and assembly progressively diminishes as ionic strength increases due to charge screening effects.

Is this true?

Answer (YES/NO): NO